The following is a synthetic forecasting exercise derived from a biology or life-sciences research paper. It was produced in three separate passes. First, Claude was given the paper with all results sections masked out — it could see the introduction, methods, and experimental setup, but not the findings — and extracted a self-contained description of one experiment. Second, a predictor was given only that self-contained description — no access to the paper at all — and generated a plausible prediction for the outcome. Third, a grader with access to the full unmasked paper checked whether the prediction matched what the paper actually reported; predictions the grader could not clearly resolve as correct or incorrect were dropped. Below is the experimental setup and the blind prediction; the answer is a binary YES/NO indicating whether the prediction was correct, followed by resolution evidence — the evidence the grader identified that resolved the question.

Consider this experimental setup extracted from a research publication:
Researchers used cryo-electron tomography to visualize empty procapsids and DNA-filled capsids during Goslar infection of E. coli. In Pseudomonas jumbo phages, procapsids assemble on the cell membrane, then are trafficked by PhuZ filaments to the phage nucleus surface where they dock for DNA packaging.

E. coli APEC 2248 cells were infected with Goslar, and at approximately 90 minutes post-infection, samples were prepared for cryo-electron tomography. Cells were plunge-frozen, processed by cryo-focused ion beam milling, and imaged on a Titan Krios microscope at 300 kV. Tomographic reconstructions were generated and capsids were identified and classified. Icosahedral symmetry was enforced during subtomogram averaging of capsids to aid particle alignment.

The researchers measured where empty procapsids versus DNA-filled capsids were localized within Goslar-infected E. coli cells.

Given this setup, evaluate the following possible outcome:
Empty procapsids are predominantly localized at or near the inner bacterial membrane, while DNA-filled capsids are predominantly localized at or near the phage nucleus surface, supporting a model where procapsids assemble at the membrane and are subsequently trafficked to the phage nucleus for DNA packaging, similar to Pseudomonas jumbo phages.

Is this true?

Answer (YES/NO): NO